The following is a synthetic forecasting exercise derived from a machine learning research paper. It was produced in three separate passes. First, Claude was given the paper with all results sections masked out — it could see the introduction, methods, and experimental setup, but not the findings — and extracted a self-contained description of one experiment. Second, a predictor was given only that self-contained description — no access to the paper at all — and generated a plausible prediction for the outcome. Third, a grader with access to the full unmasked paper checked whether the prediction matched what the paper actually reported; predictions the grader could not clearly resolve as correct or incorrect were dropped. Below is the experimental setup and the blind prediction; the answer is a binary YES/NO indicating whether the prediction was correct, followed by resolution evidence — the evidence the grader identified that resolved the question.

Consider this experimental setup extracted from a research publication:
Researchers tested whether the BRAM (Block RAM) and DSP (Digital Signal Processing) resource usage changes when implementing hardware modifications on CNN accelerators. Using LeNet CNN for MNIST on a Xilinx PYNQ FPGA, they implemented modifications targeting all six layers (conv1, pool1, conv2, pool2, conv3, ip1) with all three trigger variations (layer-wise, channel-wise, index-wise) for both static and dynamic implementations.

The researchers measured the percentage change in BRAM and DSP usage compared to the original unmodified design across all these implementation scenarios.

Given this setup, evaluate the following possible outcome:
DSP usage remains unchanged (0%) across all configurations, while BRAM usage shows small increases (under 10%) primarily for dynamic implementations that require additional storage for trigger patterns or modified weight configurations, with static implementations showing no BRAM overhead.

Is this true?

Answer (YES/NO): NO